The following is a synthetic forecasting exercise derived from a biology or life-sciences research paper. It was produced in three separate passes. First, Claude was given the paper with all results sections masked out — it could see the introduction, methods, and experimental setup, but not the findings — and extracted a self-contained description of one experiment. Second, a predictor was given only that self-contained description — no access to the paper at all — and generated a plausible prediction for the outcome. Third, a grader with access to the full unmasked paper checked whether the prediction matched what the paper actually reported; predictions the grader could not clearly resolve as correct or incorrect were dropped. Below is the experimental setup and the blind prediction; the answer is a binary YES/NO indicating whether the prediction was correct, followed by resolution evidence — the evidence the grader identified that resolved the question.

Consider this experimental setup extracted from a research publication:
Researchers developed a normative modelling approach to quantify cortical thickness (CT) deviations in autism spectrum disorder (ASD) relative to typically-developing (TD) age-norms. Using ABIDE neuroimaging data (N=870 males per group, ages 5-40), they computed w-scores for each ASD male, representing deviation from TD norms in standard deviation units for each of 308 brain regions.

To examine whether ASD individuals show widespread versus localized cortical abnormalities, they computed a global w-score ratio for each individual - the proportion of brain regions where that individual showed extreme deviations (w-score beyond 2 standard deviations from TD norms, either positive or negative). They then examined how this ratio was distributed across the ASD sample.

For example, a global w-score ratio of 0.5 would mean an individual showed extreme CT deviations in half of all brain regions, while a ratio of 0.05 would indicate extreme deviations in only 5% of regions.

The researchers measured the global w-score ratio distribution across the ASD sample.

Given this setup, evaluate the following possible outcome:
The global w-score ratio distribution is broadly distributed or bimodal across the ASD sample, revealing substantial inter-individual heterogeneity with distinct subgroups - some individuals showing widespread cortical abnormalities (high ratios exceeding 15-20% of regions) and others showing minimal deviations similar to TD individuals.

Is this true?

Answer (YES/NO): NO